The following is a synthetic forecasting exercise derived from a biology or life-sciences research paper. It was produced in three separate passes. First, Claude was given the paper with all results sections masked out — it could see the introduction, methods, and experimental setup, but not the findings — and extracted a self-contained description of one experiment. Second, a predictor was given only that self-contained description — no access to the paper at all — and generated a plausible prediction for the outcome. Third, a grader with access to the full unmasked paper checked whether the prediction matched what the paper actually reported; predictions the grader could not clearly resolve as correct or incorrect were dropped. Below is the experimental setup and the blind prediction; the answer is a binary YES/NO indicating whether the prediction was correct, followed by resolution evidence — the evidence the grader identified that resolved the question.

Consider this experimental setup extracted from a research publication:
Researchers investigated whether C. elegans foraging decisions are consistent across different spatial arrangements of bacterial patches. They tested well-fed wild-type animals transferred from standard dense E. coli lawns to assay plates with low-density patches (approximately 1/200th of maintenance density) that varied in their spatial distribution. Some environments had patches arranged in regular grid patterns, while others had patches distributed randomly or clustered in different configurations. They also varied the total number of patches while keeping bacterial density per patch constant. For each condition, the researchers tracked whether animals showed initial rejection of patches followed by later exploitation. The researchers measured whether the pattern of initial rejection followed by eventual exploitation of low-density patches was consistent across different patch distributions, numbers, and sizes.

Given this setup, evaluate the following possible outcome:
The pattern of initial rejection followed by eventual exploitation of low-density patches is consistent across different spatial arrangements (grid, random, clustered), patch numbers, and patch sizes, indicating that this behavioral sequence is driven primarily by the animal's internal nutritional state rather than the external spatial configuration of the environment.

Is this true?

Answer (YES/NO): NO